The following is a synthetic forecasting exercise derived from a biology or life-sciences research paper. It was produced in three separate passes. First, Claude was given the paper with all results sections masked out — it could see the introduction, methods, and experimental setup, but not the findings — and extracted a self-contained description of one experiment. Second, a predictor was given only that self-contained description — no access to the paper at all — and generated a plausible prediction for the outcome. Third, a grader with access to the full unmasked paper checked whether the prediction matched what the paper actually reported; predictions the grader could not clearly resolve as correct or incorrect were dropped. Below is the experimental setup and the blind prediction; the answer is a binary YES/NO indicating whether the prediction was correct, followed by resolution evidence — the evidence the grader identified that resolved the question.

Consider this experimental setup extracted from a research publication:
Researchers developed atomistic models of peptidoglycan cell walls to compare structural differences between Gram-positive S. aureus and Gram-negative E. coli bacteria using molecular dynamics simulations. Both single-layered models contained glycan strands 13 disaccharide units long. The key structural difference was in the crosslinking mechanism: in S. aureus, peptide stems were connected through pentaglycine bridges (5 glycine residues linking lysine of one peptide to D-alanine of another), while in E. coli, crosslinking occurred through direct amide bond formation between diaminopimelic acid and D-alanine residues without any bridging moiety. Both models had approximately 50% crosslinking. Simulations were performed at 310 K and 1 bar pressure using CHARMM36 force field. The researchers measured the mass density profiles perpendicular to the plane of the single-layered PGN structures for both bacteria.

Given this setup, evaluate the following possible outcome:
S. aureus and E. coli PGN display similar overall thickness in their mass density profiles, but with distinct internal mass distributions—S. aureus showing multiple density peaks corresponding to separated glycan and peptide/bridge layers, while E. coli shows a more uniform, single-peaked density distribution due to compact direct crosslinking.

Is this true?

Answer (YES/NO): NO